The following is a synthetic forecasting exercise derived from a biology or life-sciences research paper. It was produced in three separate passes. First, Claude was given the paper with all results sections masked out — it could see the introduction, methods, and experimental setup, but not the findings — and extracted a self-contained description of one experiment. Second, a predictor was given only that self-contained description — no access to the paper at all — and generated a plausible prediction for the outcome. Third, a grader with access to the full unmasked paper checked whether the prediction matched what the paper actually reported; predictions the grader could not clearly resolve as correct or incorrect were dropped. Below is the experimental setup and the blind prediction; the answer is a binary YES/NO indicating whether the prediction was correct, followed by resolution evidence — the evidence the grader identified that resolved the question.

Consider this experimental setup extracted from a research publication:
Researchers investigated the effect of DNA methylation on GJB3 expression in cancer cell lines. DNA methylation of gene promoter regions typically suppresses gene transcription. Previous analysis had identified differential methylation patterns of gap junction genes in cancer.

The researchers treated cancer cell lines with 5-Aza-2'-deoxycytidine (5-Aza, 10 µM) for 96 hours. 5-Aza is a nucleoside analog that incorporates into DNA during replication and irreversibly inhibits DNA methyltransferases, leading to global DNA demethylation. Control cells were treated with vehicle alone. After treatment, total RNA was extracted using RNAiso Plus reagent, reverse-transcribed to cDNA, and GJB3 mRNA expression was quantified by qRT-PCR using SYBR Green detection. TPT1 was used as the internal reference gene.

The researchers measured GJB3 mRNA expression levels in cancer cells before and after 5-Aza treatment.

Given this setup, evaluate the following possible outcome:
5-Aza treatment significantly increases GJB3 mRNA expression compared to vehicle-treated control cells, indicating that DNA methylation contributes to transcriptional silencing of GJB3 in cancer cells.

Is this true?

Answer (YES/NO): NO